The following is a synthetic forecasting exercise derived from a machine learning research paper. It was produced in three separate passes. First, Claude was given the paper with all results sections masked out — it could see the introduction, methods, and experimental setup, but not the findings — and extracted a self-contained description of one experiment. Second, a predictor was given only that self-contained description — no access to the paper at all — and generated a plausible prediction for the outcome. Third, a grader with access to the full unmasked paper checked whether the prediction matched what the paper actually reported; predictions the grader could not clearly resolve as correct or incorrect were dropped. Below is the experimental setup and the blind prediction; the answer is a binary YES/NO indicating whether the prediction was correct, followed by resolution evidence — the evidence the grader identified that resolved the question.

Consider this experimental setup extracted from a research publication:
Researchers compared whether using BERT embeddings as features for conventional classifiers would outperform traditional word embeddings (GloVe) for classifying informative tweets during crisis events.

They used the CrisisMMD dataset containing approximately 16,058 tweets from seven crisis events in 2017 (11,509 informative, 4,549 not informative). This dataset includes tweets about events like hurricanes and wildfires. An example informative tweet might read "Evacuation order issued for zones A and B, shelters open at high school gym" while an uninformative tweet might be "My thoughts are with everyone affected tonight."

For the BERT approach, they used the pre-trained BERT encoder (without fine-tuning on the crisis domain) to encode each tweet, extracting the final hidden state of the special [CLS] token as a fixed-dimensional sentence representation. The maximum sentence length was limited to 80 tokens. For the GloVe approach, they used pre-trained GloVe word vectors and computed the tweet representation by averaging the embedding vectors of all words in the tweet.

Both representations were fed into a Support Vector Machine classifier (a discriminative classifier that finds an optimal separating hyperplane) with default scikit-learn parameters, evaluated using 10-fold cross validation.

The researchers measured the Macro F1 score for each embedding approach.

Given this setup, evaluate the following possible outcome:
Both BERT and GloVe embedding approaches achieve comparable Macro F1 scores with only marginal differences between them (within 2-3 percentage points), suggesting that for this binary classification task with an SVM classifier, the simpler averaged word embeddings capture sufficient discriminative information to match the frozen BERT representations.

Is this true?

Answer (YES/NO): YES